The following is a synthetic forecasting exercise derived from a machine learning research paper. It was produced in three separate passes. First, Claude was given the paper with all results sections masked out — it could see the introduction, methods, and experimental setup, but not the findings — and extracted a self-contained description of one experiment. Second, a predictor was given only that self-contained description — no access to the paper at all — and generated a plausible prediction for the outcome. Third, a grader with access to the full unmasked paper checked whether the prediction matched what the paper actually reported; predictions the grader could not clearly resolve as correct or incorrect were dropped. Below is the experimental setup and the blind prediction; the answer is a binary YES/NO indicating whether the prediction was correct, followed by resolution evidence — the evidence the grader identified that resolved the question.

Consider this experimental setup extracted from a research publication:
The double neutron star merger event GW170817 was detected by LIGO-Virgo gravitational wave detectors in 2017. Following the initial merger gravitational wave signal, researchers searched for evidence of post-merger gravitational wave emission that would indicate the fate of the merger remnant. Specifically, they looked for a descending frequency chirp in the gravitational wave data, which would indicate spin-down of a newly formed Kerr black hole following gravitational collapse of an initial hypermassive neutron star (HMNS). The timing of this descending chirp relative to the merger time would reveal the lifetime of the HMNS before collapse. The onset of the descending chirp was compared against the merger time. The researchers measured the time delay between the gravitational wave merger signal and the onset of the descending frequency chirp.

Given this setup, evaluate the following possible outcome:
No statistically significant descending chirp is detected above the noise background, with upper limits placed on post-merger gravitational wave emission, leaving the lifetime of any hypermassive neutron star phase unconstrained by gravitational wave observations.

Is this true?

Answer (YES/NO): NO